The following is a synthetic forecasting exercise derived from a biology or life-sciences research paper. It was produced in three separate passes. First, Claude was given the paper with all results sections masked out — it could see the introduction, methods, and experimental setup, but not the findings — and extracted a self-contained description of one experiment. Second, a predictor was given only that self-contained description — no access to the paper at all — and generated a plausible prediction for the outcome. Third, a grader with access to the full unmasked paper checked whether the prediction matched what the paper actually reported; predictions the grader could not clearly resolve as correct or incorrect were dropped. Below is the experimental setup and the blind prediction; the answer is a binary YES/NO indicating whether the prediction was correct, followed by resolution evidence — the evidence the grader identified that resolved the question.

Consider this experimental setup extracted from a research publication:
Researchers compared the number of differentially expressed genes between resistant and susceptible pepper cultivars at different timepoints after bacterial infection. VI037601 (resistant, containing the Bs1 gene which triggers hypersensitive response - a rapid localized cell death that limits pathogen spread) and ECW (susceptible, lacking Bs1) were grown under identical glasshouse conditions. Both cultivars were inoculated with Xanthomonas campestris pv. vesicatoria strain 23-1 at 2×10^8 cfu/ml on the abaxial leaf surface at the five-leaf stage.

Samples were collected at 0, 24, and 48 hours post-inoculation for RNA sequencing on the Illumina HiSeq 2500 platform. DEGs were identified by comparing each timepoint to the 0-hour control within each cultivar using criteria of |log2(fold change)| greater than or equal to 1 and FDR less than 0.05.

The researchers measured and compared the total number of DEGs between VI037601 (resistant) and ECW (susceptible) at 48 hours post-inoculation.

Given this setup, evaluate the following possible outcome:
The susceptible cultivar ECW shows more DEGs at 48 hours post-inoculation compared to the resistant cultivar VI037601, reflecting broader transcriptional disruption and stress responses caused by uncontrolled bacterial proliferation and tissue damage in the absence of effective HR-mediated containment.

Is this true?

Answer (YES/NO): YES